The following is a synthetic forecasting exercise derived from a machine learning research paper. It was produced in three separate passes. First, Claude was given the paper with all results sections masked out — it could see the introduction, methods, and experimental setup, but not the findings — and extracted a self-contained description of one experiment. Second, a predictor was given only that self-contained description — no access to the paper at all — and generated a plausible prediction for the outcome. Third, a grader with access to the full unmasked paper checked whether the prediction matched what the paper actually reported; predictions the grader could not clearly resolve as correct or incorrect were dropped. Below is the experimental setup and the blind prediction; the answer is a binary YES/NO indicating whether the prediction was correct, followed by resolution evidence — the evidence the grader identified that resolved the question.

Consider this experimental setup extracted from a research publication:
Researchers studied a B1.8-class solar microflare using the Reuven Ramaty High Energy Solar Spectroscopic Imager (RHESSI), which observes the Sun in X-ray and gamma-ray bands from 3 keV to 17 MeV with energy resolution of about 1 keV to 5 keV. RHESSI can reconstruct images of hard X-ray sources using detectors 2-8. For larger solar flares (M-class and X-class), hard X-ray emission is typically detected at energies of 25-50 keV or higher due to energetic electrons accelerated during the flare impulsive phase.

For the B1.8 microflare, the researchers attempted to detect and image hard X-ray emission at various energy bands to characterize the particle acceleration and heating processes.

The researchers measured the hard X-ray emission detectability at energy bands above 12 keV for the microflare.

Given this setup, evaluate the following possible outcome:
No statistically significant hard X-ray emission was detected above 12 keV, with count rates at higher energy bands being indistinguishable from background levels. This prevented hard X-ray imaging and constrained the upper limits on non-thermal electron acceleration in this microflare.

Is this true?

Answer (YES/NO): NO